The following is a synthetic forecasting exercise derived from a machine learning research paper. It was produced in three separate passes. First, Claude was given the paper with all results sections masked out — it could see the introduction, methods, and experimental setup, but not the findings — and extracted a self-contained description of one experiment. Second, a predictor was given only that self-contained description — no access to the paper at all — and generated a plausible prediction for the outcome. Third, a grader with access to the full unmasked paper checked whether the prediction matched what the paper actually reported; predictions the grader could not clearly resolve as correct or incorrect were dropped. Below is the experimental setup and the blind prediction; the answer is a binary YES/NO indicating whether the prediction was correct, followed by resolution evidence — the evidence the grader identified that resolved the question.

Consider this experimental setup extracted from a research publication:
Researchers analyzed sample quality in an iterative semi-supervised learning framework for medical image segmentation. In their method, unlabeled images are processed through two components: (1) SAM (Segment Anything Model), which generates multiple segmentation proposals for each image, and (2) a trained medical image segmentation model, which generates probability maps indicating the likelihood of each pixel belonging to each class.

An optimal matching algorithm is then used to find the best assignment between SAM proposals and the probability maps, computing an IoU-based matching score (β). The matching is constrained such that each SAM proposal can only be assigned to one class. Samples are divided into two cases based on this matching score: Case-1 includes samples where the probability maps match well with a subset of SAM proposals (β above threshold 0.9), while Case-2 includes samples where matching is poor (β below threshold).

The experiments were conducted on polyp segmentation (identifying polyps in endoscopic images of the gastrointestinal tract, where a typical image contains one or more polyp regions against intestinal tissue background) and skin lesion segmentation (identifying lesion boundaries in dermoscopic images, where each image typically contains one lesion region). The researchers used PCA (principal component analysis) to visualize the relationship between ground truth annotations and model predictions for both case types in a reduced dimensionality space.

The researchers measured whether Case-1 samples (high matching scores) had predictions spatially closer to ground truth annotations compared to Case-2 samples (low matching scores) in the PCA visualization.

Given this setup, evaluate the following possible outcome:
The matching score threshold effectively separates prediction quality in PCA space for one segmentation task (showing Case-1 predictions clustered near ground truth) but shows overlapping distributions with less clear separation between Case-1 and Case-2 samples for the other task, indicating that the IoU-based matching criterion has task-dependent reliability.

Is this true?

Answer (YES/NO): NO